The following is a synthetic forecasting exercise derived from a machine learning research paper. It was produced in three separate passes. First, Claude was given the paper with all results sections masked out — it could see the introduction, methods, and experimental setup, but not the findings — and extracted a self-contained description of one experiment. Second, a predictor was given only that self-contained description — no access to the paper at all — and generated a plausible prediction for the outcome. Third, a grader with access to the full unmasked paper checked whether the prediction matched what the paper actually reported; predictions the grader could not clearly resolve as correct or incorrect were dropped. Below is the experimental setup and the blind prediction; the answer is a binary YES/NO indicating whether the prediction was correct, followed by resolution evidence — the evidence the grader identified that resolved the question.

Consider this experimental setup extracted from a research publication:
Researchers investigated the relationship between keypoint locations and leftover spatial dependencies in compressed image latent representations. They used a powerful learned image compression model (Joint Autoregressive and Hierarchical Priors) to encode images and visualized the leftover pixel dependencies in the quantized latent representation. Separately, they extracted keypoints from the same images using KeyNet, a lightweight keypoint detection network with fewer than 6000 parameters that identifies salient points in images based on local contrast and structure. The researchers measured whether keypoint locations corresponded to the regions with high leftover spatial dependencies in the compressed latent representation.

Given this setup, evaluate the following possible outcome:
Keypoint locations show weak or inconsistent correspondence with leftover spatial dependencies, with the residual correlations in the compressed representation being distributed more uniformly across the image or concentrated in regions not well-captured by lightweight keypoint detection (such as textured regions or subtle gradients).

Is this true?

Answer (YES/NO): NO